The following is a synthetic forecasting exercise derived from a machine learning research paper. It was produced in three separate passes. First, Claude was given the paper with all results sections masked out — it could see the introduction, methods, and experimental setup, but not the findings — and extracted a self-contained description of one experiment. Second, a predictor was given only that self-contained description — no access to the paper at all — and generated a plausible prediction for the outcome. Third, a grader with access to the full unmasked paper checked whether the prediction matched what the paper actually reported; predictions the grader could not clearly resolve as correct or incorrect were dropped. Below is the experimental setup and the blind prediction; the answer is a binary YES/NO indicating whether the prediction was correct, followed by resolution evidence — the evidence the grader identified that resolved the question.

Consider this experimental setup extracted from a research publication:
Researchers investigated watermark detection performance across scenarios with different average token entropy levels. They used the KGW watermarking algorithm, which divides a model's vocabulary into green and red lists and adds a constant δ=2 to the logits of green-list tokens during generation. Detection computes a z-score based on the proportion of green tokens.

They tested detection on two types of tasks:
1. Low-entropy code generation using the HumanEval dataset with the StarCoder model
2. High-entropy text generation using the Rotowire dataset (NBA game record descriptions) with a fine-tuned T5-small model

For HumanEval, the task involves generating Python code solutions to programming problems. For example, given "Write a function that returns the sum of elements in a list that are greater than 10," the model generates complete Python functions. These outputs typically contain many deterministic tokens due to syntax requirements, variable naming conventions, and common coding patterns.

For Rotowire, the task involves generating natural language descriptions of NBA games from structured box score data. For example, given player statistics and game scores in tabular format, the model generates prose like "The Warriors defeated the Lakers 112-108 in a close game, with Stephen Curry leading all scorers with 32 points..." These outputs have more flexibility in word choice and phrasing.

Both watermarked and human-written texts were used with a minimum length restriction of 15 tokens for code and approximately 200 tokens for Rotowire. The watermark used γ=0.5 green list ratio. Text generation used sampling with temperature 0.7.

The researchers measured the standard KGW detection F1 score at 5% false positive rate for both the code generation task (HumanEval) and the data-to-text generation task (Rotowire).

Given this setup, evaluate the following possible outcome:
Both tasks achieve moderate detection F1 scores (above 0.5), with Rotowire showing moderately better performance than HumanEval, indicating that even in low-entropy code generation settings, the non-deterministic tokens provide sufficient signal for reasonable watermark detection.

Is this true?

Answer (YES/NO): NO